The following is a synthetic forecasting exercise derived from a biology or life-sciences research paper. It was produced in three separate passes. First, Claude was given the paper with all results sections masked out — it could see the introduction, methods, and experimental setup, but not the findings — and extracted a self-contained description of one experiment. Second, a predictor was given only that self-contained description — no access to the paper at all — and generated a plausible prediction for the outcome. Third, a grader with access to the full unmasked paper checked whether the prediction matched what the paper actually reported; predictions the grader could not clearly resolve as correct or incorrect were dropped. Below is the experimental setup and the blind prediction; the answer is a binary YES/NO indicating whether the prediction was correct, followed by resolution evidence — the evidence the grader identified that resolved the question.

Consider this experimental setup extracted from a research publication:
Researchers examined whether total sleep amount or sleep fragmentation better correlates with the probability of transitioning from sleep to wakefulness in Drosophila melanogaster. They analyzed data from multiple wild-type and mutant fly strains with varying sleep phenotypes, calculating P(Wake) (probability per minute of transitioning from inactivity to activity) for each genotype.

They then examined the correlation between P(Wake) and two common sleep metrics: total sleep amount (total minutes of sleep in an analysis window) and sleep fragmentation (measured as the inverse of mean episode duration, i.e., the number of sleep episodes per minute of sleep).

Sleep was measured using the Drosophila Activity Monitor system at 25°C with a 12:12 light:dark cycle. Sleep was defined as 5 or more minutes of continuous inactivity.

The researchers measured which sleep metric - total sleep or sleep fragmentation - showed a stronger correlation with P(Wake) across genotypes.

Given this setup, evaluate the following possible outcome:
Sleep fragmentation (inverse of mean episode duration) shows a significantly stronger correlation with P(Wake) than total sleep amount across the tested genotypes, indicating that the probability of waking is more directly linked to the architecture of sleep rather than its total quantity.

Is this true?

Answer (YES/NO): NO